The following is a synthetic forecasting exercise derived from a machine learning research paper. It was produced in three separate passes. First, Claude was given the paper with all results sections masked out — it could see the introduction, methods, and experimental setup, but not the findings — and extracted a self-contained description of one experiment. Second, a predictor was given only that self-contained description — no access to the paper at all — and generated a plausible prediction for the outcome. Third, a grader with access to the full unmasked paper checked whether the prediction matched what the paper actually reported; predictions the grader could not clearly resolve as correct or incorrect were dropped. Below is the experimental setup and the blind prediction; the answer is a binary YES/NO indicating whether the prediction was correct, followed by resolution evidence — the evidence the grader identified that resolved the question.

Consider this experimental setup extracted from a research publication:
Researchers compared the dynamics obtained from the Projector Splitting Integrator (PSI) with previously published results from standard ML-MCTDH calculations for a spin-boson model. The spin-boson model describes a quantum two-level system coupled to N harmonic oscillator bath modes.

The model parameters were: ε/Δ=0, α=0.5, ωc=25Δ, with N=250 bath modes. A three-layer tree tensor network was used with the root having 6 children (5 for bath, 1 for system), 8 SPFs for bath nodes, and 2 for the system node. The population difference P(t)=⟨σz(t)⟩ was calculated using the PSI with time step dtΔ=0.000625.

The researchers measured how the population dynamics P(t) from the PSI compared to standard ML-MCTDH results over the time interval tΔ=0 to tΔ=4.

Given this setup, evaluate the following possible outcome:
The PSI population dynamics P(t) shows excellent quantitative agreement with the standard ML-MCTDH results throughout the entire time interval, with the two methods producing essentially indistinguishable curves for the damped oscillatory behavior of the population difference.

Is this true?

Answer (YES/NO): NO